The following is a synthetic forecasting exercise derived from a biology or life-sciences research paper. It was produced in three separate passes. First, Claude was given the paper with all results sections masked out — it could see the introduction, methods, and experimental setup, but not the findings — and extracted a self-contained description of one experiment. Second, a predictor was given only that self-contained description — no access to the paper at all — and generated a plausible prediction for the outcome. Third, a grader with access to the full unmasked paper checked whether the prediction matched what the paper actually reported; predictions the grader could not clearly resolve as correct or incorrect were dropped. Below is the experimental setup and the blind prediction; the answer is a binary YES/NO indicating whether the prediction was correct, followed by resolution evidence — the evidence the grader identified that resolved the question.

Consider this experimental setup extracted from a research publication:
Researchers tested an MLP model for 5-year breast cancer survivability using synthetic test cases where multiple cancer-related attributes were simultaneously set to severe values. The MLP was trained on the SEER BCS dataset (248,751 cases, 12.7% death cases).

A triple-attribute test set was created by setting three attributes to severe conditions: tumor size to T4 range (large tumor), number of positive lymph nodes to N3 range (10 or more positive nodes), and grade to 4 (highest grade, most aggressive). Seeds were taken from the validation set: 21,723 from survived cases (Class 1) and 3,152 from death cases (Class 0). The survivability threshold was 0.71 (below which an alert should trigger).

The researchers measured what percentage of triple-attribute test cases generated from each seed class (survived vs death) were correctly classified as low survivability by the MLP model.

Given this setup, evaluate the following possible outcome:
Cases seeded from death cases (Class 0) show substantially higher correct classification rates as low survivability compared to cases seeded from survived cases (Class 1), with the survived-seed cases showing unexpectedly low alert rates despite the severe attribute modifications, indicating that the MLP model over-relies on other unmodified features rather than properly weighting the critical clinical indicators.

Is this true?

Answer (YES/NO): NO